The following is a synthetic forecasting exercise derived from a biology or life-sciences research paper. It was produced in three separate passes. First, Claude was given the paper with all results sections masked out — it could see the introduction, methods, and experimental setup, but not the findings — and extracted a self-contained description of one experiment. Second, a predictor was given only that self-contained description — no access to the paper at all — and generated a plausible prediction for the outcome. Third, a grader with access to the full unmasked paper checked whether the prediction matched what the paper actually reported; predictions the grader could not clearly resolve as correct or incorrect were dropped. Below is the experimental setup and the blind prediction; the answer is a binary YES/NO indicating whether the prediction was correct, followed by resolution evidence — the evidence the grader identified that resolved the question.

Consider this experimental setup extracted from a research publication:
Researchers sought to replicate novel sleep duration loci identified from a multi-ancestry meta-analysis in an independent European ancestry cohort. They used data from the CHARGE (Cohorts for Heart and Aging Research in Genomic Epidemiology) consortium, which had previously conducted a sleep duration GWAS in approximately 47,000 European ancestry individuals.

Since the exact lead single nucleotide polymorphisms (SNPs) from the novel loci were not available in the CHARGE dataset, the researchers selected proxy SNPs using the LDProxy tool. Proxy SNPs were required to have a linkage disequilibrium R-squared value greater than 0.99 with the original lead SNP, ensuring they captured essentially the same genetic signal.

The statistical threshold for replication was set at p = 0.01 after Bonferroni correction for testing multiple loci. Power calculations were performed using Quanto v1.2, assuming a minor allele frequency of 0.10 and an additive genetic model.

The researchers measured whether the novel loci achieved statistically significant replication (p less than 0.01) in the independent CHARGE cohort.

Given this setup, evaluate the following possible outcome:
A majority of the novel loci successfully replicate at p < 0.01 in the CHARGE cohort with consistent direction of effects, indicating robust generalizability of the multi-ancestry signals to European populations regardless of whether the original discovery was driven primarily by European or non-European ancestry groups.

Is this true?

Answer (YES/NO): NO